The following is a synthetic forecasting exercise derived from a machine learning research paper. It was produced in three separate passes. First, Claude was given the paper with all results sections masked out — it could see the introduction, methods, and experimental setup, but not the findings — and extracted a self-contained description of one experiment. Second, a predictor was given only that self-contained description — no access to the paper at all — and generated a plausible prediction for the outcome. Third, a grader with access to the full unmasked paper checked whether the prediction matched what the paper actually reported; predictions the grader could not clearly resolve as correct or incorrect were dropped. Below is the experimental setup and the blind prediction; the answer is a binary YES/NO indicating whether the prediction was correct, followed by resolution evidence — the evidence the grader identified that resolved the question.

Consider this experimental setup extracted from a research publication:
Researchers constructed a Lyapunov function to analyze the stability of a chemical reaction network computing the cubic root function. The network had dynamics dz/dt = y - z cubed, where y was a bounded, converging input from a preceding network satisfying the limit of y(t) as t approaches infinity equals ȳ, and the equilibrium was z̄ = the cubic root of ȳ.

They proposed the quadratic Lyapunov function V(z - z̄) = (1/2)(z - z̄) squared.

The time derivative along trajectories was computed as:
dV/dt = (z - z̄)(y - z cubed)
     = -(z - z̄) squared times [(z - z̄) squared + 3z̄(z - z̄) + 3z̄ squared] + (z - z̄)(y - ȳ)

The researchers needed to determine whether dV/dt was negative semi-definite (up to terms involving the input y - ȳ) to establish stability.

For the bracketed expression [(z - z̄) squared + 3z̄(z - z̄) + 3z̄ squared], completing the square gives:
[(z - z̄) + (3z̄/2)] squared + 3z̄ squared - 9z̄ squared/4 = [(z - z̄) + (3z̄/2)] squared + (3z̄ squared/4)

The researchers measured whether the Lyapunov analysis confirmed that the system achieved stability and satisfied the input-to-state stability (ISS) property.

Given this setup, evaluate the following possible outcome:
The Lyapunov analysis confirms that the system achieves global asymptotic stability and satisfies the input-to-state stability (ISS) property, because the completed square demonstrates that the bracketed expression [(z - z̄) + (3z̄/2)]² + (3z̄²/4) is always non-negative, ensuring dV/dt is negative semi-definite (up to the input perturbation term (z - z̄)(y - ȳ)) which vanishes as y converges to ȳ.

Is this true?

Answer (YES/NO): YES